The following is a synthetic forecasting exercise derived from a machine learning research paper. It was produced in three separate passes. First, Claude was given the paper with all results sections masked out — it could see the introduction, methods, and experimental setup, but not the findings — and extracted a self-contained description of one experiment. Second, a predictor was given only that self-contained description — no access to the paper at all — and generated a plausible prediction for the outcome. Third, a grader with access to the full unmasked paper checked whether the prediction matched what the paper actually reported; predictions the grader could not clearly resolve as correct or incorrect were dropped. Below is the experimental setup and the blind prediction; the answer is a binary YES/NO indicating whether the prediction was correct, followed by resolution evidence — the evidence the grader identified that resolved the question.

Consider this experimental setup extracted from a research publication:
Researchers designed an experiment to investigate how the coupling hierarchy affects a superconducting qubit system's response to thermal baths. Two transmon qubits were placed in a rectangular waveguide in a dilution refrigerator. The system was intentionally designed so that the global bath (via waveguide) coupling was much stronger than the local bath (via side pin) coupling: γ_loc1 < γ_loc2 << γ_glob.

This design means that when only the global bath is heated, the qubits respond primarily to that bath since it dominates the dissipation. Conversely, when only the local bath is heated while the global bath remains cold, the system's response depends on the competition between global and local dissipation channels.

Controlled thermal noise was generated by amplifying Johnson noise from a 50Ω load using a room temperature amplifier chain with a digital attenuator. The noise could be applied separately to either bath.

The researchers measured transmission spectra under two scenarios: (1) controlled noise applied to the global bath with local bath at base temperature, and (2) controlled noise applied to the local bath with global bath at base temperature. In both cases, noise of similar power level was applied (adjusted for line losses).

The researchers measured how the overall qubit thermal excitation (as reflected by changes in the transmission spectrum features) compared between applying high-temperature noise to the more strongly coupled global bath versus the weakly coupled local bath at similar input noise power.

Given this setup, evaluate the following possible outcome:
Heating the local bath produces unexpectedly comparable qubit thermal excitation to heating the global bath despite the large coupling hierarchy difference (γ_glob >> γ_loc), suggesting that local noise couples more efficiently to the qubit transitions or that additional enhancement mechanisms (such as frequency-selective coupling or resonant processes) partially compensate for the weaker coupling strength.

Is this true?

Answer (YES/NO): NO